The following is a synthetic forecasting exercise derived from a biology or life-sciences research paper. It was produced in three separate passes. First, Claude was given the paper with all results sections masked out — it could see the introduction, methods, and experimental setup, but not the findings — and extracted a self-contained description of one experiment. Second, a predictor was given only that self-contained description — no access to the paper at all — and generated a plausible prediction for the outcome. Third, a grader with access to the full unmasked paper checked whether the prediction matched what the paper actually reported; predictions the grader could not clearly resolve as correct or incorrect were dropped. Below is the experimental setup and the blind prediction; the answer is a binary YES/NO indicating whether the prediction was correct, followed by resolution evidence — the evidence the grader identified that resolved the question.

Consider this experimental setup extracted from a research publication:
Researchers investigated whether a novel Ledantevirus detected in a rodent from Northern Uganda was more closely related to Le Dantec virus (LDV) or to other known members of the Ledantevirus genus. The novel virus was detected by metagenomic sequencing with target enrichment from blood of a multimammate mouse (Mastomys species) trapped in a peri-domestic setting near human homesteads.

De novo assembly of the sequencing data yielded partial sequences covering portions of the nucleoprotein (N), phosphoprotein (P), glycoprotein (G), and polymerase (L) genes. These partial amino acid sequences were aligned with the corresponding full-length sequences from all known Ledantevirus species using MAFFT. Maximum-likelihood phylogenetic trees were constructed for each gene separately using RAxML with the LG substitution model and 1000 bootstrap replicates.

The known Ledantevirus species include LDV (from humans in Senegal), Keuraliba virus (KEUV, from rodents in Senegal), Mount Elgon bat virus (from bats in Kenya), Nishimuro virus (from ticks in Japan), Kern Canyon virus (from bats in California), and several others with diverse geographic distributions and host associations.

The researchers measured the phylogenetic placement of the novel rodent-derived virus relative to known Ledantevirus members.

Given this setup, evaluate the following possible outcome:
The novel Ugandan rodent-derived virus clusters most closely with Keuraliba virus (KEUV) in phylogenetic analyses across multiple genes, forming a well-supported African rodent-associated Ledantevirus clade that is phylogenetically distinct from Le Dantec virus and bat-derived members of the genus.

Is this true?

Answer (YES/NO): NO